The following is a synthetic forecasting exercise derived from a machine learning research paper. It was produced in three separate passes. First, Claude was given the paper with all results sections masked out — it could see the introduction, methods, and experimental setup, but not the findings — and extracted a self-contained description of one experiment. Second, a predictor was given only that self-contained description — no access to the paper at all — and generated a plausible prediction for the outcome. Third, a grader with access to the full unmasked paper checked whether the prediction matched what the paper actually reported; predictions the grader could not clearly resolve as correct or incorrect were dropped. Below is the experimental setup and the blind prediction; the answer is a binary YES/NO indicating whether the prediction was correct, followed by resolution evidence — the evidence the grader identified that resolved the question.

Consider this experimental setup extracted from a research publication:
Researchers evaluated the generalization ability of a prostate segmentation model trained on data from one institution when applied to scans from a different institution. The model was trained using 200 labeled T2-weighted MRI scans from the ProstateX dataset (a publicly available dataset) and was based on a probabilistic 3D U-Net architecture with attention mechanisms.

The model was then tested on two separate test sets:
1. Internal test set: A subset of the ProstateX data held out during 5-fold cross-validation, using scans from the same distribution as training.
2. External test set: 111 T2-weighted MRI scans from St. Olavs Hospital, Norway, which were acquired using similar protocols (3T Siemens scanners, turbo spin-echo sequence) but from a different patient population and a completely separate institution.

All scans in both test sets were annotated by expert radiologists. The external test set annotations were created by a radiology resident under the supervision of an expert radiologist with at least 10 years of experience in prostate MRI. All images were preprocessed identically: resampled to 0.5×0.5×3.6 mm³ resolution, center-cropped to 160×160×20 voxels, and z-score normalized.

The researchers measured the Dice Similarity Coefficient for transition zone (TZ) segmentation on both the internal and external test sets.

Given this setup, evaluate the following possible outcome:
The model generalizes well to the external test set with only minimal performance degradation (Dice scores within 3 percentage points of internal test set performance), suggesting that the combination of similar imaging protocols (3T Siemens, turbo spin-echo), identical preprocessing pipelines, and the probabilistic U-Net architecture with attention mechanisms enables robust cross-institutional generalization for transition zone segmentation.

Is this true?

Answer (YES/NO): NO